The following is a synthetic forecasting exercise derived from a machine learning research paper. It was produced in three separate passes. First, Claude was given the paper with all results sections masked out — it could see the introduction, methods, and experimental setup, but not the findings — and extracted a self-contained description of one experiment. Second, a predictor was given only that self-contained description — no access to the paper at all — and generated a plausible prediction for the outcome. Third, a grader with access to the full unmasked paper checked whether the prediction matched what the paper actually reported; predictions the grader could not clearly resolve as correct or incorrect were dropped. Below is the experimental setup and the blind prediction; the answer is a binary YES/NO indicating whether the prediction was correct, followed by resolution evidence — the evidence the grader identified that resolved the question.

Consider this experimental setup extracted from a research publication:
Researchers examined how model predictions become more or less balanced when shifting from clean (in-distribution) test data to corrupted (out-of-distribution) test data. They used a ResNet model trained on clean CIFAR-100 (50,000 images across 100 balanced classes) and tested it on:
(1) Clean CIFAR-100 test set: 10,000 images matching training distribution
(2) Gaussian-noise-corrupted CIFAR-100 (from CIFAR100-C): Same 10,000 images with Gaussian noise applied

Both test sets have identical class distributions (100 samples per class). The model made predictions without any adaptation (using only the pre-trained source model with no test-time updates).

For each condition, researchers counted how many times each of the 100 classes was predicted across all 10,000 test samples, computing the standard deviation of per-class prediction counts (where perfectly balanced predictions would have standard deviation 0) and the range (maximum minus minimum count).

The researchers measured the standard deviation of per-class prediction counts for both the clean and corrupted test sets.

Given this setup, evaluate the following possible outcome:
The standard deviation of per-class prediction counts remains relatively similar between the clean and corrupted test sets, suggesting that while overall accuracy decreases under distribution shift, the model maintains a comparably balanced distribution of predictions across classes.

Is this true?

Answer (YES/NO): NO